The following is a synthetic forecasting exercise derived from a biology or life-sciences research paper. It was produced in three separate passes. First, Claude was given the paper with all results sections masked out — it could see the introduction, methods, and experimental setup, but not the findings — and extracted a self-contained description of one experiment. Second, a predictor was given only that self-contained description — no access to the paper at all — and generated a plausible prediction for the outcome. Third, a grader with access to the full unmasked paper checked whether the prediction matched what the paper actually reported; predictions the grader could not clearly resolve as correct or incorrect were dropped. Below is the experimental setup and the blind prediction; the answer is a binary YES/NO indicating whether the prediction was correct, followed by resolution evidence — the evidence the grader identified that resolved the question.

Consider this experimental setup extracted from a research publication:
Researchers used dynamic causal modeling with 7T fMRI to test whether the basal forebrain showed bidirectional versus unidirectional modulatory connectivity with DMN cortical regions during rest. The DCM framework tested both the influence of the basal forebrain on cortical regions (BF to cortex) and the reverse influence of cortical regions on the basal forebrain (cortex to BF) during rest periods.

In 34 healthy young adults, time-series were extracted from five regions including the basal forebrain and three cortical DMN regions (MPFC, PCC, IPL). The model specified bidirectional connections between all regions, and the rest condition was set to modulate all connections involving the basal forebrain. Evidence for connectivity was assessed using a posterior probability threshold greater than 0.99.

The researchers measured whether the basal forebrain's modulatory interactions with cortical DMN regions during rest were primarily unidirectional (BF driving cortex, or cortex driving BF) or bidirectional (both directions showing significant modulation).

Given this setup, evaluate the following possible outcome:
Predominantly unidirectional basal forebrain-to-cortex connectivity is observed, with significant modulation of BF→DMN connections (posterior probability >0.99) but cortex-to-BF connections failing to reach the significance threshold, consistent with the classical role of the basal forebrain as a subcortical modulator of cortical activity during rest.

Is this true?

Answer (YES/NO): NO